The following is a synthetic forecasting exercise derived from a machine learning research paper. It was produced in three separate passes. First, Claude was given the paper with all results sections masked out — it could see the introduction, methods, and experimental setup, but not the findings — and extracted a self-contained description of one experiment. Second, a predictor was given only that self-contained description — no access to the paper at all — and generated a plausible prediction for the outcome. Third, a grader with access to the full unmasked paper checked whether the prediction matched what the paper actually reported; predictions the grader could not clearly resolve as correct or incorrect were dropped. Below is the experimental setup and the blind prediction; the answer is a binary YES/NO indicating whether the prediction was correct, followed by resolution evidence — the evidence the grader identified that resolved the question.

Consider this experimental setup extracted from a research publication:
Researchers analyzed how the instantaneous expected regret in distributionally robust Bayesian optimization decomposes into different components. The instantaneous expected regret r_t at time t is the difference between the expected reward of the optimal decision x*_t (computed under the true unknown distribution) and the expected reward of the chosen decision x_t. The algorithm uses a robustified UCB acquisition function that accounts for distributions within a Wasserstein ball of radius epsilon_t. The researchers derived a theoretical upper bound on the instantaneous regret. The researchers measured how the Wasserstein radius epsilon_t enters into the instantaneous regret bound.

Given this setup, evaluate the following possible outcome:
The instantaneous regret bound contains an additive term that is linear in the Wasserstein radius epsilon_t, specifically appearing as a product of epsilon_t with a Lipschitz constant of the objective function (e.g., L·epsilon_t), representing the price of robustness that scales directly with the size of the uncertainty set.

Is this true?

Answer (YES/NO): NO